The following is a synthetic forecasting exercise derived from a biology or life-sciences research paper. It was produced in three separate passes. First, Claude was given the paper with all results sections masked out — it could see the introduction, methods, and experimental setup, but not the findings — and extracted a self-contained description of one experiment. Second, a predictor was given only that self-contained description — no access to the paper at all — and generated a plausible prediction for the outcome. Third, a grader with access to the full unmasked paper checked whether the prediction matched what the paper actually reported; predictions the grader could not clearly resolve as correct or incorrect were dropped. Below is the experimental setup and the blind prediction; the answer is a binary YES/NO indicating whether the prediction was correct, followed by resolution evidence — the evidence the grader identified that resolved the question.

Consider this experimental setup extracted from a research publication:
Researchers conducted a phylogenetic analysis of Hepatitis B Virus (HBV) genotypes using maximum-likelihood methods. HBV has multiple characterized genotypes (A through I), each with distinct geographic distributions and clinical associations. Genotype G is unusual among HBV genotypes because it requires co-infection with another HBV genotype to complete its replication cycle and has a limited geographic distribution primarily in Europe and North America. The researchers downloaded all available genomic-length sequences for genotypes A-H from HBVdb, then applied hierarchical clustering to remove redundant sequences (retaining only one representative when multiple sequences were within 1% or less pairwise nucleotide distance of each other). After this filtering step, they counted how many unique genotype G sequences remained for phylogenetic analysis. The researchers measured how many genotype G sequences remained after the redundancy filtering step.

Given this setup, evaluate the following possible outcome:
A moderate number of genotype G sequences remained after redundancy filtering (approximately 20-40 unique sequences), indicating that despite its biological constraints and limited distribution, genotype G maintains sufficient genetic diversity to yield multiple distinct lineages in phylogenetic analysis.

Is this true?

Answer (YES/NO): NO